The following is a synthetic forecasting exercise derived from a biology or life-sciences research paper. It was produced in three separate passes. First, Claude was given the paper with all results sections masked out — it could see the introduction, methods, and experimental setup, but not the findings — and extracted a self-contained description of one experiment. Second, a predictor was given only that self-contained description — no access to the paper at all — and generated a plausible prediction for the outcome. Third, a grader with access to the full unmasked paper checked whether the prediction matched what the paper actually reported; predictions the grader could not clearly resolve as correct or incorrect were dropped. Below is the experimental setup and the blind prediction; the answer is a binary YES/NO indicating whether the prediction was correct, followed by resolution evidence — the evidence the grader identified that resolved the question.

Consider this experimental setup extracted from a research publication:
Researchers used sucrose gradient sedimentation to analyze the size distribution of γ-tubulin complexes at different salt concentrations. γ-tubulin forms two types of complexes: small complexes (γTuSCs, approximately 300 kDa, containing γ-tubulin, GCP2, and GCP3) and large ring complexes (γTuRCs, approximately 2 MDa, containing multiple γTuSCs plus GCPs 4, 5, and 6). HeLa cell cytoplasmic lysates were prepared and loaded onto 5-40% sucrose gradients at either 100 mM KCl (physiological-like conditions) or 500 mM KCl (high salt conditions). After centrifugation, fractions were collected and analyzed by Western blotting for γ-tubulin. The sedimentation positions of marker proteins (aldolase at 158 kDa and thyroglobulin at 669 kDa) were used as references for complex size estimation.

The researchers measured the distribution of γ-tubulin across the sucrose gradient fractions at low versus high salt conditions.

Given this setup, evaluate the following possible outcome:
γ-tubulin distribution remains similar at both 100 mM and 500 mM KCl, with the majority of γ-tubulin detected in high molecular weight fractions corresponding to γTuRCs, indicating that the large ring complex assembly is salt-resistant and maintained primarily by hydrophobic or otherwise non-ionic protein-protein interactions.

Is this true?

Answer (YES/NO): NO